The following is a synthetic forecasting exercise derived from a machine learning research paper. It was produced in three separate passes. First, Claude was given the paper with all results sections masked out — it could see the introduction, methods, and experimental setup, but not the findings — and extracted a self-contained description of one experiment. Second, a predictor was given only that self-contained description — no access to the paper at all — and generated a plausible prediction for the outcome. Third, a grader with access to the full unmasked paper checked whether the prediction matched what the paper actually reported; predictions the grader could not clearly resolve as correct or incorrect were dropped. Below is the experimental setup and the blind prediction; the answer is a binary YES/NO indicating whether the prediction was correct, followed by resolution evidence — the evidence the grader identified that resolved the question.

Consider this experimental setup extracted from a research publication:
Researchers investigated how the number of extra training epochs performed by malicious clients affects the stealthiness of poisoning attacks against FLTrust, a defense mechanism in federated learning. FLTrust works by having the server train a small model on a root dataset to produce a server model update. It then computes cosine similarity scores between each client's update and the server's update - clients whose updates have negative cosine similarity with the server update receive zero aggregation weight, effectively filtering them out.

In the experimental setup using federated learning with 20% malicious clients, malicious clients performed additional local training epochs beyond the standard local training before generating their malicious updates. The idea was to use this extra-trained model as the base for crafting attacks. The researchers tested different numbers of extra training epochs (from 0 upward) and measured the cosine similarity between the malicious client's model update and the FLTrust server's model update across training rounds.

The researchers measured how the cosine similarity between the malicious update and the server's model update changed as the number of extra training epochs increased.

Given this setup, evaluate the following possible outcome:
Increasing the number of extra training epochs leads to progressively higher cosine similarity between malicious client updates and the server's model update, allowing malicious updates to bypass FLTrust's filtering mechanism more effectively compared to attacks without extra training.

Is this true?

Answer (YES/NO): YES